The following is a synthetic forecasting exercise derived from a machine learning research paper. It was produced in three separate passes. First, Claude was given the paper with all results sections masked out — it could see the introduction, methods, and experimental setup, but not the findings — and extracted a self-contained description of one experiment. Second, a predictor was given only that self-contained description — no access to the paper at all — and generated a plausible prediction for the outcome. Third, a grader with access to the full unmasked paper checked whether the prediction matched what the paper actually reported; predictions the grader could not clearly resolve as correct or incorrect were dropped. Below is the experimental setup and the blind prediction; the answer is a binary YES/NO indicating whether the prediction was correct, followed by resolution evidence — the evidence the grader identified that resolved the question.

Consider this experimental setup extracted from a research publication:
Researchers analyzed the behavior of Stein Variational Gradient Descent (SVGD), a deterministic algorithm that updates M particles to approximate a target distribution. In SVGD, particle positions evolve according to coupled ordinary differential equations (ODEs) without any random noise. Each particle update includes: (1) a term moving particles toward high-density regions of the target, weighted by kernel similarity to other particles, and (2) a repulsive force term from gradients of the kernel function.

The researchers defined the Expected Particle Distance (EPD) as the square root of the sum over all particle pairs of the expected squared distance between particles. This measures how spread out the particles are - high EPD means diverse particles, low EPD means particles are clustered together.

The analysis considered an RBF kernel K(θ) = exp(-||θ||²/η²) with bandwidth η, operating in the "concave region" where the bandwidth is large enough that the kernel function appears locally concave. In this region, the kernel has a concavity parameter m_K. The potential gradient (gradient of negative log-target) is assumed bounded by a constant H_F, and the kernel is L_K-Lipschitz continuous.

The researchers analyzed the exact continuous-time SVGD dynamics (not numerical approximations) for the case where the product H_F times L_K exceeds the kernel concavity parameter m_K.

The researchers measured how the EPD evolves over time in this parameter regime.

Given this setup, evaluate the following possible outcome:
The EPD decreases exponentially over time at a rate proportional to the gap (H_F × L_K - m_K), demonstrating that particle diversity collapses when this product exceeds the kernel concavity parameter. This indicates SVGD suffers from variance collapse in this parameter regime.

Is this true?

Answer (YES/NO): NO